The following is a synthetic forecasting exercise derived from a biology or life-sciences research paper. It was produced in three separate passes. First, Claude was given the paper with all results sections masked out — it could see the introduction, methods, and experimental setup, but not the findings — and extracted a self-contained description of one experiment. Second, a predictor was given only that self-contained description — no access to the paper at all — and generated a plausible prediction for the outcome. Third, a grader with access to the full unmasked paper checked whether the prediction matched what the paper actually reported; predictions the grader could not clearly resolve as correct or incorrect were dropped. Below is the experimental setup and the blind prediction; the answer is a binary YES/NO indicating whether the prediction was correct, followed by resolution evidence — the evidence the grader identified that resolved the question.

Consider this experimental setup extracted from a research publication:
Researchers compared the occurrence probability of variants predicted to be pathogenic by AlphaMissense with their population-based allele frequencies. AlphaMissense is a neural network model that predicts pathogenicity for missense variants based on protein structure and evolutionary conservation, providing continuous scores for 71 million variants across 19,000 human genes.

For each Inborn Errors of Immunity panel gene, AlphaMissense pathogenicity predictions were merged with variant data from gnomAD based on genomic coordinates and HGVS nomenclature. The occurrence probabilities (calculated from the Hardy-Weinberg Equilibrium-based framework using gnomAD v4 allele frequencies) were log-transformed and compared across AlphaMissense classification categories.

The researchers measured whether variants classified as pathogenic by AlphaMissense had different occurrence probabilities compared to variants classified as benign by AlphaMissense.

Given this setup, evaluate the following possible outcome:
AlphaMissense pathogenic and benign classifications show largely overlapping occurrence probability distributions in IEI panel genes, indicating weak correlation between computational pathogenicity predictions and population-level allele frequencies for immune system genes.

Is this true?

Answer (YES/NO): YES